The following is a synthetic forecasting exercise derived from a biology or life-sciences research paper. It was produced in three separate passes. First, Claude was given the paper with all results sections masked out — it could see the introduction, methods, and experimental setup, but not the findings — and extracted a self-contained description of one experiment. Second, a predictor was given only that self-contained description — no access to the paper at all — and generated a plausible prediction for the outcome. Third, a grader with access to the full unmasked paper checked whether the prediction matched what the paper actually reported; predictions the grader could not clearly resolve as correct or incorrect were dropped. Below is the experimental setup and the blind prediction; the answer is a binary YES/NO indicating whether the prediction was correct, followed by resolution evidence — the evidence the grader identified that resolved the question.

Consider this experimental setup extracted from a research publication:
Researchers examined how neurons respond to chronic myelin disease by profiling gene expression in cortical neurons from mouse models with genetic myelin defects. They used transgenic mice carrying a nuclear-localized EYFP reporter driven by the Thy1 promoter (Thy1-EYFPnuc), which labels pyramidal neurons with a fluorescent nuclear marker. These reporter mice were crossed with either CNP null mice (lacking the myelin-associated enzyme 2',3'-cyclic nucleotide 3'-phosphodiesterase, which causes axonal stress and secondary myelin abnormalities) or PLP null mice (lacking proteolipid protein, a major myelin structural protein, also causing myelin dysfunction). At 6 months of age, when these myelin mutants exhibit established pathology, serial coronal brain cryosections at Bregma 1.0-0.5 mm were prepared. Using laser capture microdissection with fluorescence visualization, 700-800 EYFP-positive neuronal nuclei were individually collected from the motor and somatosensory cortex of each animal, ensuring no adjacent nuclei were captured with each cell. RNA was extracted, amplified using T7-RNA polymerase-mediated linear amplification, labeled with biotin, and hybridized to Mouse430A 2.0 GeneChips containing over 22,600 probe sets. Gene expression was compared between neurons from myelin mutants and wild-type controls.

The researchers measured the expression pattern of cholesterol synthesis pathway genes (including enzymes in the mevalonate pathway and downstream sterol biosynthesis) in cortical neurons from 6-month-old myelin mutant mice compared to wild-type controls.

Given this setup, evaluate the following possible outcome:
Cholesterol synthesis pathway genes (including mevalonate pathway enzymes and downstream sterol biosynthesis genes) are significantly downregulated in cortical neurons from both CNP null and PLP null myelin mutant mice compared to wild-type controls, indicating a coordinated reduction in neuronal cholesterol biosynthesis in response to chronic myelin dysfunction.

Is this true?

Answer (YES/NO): NO